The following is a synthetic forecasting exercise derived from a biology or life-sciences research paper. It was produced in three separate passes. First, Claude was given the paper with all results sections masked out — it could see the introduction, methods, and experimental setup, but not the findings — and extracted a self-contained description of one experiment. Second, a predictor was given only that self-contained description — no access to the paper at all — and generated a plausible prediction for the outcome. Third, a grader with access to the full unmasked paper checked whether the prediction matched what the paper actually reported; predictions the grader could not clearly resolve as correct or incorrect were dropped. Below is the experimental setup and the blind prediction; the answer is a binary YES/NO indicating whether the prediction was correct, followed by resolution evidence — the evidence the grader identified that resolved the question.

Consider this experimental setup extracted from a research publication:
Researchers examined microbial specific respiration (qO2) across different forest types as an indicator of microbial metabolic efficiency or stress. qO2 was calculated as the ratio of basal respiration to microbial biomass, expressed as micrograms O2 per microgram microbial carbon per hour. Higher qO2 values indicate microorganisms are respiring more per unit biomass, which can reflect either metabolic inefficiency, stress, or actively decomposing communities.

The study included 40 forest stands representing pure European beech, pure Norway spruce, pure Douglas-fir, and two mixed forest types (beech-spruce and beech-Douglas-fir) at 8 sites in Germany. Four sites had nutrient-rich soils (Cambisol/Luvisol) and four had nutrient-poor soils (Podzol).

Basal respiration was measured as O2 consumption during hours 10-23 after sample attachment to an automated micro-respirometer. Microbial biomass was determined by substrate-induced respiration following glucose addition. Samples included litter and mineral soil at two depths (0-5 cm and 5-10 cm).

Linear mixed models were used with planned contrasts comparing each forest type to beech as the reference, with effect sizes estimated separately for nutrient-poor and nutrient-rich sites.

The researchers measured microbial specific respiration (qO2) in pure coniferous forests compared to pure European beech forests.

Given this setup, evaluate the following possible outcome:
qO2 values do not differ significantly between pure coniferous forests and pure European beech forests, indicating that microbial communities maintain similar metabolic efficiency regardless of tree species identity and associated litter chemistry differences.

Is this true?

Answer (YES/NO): NO